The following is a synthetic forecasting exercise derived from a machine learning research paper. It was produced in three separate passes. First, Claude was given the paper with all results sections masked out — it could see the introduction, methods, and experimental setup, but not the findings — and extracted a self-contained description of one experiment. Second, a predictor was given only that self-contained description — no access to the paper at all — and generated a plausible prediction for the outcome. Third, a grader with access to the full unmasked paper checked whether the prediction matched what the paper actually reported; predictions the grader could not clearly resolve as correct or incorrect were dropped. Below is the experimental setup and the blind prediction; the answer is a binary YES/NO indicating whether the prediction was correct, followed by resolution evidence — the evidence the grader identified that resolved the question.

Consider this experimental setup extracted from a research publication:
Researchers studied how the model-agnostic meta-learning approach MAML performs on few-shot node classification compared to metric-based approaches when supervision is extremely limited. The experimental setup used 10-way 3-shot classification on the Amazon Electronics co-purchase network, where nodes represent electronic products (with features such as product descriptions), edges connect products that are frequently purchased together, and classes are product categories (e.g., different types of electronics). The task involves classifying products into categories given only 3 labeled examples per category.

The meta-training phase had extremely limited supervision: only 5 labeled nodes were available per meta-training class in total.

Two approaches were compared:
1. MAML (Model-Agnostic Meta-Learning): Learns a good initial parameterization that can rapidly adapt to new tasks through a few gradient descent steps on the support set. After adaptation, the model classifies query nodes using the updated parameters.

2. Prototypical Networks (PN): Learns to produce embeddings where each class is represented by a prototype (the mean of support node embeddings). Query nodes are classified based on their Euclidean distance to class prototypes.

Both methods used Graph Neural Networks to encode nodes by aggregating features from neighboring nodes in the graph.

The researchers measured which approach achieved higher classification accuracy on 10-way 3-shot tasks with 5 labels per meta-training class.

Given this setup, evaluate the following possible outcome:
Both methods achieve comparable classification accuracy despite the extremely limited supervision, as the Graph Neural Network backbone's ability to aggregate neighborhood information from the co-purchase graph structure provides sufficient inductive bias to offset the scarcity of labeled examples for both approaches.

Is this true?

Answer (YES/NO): YES